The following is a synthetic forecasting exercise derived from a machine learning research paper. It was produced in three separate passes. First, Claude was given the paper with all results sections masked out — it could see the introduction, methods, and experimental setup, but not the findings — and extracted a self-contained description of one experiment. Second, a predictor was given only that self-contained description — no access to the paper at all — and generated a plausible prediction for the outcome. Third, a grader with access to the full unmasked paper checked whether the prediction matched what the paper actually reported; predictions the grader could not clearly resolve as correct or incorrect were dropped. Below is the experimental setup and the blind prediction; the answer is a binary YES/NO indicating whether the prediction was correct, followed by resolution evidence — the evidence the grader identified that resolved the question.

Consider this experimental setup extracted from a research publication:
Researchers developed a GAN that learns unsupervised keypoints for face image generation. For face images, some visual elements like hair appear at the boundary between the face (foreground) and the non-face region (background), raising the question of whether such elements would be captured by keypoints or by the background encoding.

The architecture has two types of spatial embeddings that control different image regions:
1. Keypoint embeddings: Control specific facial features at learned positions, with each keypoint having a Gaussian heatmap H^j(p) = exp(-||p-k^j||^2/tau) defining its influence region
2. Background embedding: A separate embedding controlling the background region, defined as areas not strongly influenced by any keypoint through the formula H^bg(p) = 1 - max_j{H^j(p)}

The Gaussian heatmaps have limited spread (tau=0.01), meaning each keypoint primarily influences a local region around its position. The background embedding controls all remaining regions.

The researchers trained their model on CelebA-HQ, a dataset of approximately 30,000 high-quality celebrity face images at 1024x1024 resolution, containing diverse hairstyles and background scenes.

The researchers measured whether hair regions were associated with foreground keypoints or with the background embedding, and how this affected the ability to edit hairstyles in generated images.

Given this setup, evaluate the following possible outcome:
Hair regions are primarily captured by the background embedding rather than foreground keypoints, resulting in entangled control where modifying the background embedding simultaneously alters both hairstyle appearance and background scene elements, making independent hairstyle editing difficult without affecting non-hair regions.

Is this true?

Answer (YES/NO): YES